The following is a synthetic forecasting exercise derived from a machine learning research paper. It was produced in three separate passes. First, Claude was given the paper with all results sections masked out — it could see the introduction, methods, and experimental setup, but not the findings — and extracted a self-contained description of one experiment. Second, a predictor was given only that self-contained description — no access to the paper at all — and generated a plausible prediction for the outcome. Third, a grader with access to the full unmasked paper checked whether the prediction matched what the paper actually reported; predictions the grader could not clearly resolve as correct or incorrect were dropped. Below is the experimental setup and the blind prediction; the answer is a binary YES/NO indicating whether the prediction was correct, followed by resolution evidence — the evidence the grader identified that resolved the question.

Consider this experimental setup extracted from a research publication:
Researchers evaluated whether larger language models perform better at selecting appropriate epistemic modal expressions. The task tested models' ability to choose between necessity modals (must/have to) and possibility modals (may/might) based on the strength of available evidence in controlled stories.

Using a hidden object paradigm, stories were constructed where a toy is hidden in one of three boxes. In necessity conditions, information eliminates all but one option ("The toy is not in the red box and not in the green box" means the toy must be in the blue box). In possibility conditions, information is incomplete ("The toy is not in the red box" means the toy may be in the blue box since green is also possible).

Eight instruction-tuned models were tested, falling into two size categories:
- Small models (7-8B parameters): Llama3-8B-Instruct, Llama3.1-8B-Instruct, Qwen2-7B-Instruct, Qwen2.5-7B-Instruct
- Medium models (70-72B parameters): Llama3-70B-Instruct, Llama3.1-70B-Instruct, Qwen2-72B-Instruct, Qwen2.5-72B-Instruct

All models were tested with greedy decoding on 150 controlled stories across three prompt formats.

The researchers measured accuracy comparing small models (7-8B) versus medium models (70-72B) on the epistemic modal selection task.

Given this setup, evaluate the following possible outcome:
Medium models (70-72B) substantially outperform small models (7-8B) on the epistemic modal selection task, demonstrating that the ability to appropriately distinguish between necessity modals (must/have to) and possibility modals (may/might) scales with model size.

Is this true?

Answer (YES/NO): YES